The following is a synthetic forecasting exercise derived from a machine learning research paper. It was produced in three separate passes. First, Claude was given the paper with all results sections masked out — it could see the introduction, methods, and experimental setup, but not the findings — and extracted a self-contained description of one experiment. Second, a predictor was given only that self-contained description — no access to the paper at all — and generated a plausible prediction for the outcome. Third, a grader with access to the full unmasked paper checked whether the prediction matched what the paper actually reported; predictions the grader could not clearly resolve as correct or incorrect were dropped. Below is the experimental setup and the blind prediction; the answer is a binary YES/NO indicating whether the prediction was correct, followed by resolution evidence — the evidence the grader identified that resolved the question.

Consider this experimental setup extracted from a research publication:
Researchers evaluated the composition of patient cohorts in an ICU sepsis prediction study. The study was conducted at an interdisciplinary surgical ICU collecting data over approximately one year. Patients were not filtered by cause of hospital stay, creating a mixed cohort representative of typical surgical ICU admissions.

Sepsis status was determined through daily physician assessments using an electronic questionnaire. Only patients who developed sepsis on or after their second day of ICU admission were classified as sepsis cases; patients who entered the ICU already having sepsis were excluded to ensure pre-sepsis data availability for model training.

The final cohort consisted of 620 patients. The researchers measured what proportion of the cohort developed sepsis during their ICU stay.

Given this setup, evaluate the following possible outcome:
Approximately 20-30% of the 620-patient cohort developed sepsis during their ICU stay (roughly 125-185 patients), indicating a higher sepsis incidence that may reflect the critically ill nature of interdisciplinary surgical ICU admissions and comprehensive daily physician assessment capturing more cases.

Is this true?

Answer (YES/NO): NO